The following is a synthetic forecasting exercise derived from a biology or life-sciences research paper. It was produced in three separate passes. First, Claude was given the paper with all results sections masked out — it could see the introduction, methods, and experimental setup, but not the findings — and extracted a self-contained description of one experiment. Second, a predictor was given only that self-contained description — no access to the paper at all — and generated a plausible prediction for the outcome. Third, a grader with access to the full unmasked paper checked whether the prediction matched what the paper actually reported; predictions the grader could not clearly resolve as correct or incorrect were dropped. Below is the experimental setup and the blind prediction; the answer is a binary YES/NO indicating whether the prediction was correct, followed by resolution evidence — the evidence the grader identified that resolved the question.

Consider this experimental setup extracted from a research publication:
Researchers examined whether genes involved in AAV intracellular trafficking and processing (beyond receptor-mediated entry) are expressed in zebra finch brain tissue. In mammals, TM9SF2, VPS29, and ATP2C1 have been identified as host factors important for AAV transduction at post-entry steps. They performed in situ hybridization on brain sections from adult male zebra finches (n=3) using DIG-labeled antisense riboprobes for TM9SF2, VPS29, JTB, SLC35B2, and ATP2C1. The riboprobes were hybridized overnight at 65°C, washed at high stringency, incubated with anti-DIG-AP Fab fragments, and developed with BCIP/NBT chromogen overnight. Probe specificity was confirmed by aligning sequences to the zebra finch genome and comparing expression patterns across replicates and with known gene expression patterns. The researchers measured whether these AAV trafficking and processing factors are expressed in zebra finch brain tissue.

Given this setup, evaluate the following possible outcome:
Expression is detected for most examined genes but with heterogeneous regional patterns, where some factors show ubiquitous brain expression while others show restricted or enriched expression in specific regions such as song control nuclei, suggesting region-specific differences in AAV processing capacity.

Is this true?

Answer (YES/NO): NO